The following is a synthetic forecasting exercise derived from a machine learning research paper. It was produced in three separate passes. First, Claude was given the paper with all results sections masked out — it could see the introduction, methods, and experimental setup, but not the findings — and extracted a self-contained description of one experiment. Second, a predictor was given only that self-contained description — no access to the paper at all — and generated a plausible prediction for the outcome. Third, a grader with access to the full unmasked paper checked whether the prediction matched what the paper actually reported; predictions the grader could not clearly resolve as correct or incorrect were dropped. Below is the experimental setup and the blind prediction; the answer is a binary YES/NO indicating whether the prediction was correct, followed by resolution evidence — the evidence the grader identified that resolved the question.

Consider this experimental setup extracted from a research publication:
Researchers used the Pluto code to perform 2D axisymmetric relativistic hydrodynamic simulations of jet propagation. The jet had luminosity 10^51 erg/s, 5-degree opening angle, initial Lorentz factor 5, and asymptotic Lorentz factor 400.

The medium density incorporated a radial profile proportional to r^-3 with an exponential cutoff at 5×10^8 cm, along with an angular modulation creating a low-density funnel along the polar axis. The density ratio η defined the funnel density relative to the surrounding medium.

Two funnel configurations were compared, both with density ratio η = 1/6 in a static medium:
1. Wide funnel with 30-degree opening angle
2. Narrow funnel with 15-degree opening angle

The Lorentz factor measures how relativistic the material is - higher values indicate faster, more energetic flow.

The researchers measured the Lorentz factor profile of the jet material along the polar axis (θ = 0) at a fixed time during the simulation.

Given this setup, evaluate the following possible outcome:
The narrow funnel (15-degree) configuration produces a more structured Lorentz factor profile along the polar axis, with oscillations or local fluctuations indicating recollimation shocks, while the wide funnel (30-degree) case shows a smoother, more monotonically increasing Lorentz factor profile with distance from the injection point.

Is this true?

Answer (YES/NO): NO